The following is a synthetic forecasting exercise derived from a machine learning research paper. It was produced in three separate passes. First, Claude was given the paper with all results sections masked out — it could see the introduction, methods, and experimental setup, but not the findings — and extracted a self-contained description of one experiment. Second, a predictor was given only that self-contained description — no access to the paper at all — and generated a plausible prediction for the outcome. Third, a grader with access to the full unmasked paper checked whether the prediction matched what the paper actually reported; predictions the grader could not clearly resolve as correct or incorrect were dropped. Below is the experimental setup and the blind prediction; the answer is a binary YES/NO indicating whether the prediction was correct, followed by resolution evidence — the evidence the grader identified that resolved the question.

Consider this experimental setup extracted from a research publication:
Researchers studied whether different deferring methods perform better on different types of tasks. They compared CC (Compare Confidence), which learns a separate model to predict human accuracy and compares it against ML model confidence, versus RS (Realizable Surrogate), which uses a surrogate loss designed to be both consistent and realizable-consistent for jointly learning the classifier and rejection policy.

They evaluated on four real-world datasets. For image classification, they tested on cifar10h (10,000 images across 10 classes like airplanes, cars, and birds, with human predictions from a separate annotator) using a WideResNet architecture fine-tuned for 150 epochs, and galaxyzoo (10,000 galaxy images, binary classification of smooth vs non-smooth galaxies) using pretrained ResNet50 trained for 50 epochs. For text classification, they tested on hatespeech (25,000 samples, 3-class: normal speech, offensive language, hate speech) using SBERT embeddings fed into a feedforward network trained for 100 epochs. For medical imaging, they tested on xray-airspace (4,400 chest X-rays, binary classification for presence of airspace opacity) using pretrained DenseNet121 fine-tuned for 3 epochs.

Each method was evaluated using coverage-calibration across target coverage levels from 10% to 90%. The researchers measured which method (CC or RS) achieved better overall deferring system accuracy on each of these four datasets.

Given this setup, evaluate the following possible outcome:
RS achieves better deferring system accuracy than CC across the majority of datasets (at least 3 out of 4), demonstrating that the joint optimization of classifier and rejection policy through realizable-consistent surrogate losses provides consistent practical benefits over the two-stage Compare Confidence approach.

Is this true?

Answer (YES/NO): NO